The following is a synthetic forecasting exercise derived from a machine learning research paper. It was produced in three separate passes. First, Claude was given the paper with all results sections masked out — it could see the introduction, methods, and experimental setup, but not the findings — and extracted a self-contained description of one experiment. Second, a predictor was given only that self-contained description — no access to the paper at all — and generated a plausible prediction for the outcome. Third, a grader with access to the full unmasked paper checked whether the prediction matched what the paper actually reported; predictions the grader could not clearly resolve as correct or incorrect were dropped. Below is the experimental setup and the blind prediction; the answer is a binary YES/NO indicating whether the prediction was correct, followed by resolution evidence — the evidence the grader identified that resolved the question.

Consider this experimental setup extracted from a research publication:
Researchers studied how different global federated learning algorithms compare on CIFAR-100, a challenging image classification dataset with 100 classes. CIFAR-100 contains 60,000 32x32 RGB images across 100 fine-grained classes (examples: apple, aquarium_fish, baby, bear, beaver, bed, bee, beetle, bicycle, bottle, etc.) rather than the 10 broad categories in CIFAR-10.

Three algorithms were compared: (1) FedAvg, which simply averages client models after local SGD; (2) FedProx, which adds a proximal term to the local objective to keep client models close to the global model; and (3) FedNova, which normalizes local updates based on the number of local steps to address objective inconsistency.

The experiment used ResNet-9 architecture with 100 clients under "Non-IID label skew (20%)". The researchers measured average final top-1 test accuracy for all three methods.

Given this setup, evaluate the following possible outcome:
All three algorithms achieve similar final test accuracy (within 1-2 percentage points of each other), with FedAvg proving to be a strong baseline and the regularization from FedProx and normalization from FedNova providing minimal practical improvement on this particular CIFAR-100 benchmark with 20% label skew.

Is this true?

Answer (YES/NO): YES